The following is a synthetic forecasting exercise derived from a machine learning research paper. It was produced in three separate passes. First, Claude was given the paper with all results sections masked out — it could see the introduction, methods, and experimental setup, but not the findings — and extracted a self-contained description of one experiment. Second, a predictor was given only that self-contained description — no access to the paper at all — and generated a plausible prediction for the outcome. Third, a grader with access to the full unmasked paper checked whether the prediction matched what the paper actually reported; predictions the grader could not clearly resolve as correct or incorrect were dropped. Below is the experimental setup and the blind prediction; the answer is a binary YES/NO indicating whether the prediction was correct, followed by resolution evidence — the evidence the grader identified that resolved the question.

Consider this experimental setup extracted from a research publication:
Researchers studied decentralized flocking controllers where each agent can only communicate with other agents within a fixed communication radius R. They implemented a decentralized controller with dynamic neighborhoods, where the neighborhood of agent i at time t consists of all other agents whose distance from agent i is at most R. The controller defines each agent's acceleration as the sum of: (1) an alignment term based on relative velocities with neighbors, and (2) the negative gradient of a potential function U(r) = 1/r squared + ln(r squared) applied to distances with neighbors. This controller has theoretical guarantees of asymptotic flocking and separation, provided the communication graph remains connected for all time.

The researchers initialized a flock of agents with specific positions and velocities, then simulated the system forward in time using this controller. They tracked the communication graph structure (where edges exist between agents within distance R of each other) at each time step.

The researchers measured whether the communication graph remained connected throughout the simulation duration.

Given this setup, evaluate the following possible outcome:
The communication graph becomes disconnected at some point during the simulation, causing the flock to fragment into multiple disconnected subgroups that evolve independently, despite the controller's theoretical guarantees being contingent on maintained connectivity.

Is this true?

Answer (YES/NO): YES